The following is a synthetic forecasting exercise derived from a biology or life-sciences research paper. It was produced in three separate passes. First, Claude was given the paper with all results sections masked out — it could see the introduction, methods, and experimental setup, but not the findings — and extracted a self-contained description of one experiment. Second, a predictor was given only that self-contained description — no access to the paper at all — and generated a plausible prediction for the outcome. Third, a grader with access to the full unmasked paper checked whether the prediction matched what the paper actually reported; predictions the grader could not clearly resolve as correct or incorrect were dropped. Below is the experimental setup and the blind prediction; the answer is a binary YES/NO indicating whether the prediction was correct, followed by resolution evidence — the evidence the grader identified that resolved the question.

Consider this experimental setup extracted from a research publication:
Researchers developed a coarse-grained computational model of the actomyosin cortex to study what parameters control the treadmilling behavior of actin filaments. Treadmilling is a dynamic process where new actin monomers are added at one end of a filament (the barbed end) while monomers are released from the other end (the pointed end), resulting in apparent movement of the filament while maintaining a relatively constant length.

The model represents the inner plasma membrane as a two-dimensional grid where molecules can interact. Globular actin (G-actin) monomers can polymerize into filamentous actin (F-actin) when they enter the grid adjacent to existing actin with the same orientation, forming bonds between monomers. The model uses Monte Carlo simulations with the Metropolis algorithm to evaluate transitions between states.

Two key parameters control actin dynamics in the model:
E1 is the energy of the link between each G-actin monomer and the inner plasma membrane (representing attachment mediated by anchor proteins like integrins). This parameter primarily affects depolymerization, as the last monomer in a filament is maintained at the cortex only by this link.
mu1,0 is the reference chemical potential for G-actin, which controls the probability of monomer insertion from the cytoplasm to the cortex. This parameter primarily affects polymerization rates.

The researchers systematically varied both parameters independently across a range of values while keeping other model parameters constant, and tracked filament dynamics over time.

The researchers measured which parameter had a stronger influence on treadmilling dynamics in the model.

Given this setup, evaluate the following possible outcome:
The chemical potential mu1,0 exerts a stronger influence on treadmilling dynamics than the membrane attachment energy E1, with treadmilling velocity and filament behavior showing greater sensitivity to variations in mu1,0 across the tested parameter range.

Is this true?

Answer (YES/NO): NO